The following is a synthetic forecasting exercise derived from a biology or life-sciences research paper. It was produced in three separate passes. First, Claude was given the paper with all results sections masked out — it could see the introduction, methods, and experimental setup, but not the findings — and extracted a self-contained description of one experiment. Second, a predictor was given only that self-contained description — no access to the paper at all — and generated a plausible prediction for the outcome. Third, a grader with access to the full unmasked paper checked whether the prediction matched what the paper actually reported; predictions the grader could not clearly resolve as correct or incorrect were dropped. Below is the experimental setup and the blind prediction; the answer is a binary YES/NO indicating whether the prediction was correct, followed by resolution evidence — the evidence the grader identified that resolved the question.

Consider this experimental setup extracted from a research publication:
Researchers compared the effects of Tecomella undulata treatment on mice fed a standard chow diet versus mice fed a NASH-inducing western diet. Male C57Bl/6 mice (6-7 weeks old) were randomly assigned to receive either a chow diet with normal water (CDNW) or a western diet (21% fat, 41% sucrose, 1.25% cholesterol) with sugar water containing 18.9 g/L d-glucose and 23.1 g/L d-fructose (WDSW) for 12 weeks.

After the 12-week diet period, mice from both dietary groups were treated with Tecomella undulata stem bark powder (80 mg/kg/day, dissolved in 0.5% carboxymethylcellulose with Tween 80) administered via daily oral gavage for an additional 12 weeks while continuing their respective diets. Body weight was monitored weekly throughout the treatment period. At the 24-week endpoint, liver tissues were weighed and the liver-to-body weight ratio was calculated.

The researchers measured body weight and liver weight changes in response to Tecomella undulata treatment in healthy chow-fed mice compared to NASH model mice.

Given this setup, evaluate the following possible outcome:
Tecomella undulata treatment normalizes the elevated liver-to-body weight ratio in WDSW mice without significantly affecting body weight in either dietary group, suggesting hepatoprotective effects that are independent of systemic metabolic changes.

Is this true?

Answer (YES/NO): NO